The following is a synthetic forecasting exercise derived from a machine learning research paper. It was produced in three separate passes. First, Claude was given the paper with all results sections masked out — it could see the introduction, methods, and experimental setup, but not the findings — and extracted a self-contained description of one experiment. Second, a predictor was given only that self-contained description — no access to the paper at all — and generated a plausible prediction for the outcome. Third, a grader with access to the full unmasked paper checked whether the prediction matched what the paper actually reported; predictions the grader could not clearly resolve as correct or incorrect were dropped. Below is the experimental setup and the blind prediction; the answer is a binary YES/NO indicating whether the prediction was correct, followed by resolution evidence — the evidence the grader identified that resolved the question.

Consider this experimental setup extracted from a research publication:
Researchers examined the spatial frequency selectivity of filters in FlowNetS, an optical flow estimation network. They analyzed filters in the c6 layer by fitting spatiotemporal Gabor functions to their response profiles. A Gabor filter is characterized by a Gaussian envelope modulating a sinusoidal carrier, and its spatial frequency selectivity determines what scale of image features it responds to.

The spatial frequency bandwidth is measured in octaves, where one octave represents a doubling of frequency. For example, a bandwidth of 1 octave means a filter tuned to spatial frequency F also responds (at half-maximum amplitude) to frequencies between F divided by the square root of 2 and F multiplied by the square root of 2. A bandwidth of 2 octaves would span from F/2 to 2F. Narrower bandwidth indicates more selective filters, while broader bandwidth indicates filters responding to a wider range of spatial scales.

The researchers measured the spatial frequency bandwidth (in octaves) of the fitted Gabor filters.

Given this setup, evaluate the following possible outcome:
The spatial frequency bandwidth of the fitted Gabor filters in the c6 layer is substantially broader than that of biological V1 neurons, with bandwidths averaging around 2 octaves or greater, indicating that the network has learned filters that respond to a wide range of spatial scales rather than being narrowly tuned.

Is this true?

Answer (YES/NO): NO